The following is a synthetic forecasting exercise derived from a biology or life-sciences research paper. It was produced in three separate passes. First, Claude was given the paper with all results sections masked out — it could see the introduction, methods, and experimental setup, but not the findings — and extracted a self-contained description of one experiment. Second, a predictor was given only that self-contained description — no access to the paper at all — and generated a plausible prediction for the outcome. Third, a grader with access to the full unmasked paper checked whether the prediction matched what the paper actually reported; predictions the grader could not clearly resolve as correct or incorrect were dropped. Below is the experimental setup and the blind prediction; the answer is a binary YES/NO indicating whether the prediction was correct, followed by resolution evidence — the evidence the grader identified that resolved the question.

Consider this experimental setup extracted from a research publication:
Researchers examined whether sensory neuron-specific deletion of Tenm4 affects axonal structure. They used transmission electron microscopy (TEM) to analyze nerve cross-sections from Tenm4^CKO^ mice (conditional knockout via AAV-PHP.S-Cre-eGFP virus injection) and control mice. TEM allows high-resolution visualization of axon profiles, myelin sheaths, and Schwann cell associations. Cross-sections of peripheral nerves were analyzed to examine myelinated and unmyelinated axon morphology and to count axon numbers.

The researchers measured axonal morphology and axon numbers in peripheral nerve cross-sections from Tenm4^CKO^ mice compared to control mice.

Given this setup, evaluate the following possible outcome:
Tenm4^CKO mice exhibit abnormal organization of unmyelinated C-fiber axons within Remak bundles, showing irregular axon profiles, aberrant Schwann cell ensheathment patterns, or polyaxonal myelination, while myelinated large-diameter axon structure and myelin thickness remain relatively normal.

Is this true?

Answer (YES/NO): NO